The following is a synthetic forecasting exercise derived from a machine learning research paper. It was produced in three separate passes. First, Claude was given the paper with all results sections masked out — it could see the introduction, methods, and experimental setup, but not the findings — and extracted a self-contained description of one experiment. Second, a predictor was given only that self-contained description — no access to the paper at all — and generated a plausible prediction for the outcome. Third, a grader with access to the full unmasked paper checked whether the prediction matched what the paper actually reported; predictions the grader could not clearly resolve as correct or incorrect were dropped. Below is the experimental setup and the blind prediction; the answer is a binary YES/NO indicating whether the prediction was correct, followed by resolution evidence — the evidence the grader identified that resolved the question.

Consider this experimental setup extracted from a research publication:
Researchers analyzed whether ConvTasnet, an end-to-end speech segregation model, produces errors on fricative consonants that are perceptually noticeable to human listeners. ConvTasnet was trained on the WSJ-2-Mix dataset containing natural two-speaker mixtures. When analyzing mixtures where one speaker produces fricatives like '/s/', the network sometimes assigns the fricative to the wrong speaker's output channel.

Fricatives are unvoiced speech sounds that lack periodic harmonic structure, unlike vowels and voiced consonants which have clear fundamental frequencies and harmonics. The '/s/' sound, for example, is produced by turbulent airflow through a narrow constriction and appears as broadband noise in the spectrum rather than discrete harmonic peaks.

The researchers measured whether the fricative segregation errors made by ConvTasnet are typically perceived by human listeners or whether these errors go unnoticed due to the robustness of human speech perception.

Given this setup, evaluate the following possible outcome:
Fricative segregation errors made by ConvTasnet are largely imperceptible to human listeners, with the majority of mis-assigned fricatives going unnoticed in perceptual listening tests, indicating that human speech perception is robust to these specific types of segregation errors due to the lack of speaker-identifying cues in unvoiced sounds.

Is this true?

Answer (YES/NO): YES